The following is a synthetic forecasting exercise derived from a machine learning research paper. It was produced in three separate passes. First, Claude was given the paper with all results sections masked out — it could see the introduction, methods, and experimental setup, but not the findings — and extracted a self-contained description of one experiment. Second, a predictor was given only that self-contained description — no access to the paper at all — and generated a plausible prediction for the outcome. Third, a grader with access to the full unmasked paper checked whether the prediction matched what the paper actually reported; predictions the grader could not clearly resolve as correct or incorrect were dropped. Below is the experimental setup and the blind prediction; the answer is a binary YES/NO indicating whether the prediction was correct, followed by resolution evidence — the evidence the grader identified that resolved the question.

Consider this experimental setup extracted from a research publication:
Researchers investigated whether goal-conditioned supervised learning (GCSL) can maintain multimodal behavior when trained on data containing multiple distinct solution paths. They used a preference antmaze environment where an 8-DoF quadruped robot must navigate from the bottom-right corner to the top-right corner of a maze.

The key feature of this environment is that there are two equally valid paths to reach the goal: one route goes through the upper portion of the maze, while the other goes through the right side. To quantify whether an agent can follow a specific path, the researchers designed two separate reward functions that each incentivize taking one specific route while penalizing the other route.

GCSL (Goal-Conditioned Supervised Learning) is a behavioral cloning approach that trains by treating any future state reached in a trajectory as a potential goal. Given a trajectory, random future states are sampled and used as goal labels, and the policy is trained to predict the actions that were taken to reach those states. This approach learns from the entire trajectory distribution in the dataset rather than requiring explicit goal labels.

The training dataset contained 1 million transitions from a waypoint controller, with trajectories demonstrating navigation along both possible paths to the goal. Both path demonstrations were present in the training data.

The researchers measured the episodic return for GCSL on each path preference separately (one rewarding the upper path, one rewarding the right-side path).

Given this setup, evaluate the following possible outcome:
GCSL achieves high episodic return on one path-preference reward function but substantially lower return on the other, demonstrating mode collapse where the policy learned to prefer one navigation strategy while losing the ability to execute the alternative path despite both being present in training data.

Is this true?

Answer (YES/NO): YES